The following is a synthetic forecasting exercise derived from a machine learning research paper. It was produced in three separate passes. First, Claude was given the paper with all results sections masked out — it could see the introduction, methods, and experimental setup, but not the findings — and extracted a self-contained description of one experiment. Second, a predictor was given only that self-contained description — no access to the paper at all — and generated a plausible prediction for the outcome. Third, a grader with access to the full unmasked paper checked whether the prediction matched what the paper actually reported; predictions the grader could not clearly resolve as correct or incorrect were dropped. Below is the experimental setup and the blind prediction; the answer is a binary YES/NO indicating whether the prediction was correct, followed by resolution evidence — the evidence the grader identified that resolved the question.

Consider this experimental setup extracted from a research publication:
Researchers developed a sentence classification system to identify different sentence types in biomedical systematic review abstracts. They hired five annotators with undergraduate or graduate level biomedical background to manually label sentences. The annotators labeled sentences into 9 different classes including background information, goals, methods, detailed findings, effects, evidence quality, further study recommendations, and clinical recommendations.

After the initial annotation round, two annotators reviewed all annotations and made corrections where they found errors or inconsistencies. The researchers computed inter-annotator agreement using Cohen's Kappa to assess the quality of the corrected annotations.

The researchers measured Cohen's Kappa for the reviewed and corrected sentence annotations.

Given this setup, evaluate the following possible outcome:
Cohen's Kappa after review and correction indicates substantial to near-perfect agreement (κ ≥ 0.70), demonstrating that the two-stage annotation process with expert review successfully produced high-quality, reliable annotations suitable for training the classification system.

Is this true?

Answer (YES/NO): YES